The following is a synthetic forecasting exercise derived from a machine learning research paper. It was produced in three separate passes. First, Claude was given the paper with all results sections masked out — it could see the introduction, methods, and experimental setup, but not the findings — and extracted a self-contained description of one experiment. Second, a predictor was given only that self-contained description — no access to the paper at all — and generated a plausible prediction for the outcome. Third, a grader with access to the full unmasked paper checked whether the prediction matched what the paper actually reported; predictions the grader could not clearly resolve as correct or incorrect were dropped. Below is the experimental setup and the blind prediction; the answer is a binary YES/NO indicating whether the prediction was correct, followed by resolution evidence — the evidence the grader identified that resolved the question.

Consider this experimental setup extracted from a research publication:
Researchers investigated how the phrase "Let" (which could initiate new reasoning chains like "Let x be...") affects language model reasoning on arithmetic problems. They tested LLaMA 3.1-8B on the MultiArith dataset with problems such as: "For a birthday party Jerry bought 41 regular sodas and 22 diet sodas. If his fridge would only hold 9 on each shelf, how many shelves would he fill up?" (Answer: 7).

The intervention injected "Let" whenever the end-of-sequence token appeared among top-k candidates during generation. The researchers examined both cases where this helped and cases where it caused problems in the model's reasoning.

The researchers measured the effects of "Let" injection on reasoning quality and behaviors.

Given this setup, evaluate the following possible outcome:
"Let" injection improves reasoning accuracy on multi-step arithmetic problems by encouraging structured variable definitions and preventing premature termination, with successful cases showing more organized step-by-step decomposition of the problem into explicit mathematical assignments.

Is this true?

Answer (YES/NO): YES